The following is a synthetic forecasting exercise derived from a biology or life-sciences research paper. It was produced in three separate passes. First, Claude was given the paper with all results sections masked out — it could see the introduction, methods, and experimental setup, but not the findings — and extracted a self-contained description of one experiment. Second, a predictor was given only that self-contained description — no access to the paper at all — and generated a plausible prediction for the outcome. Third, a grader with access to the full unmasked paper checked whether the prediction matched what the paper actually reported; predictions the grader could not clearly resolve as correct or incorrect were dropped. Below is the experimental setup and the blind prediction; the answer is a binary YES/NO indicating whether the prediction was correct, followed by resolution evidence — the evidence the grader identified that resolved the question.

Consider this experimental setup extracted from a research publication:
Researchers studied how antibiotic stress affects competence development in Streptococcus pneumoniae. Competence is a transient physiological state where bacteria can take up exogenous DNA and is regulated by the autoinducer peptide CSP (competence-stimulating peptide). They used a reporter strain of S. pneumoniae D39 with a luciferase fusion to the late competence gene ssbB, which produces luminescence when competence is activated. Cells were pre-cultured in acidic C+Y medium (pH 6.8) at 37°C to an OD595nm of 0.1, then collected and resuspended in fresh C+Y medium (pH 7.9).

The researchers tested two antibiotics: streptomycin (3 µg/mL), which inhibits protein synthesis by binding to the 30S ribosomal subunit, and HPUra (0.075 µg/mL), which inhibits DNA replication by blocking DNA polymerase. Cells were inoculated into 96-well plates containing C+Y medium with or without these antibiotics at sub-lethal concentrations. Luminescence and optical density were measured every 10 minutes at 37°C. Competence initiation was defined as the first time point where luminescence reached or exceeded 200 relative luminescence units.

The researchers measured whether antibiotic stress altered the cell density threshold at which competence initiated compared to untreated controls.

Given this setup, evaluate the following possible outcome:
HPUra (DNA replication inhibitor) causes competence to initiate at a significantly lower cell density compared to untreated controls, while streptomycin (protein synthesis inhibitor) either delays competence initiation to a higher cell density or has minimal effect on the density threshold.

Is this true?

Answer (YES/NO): NO